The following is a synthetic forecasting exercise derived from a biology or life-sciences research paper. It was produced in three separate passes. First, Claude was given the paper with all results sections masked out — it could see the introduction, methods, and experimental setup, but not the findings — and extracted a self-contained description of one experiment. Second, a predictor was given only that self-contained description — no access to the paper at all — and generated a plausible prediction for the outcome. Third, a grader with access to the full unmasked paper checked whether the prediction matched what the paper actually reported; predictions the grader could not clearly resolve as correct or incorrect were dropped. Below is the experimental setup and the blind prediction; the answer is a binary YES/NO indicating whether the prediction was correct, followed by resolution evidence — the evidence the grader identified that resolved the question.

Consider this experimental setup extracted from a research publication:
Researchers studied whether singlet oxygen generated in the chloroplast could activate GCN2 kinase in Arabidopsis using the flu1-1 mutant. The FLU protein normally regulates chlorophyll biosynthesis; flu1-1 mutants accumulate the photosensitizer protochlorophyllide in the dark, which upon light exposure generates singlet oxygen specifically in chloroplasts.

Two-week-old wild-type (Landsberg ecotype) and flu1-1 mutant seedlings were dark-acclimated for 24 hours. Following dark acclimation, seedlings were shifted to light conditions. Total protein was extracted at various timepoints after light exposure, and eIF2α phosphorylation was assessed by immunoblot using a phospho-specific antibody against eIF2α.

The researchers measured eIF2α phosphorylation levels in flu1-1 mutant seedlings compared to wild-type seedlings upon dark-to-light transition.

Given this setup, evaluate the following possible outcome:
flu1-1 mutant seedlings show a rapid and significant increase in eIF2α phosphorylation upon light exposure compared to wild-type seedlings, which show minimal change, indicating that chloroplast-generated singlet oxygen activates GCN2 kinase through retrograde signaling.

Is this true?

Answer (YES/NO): NO